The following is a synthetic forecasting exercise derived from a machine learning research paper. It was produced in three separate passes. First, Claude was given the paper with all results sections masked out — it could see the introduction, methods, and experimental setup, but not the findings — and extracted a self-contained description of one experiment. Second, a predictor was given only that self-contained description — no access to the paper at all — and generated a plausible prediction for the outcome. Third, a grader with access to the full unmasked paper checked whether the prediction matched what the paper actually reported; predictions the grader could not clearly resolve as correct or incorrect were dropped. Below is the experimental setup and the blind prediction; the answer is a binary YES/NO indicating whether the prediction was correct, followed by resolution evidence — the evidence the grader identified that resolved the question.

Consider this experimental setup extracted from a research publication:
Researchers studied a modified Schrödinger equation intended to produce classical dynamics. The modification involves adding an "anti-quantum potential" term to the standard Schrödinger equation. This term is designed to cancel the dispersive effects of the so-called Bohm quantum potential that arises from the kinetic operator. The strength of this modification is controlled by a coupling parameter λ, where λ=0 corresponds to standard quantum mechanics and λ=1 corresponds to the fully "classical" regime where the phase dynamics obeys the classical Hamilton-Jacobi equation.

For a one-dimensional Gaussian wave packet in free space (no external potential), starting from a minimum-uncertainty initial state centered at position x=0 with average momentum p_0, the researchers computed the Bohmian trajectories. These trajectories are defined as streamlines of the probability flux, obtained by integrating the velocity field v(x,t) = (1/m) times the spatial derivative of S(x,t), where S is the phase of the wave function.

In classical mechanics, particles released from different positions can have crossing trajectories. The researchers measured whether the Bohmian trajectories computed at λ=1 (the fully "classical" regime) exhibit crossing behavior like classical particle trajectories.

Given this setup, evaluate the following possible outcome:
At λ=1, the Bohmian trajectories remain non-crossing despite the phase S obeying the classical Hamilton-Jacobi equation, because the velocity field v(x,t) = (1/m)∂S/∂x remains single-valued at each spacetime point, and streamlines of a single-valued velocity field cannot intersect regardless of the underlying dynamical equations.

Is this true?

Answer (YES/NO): YES